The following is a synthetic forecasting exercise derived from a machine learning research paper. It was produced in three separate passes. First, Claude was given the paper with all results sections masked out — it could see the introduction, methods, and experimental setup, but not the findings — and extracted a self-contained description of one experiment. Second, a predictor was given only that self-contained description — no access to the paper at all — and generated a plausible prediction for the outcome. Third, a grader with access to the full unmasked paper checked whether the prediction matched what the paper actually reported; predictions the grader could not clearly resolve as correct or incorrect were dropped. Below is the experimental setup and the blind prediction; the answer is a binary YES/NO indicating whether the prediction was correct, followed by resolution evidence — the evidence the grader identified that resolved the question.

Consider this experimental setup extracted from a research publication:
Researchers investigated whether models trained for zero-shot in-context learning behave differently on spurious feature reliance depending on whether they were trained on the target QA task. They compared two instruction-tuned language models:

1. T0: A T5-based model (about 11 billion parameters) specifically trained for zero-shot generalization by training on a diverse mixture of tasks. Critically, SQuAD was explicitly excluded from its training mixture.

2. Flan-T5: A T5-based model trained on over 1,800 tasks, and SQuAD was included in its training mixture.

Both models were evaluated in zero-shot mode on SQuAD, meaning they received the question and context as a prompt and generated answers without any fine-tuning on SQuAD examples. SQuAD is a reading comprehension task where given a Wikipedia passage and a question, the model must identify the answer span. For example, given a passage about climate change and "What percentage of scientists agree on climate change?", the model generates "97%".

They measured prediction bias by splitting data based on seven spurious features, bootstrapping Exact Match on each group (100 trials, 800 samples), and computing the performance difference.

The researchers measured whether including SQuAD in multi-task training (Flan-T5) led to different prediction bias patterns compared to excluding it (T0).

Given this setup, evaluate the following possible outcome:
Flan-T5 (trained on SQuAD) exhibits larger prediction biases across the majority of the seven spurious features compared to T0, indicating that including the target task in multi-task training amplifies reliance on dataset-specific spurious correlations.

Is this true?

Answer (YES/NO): NO